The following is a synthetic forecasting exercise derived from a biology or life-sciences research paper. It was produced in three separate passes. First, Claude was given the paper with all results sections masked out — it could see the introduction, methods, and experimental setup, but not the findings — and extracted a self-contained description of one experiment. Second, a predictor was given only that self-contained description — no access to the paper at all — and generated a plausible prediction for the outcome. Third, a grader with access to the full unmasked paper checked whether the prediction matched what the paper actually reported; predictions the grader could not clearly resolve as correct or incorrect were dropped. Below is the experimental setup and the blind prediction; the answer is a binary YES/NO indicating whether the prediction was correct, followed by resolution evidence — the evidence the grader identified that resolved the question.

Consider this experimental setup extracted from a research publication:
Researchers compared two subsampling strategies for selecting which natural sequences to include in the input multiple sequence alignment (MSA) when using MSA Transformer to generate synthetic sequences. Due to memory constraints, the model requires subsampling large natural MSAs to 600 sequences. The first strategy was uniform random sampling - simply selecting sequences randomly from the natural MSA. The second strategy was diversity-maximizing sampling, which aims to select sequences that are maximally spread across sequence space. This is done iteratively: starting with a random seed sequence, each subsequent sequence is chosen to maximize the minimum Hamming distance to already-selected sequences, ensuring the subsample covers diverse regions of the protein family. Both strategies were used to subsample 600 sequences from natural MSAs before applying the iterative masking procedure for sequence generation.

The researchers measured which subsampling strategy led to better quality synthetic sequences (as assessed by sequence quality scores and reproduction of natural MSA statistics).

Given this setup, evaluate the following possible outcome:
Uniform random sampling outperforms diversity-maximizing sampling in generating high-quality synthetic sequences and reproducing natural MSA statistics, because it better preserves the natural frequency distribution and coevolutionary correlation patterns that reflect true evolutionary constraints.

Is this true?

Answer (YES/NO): YES